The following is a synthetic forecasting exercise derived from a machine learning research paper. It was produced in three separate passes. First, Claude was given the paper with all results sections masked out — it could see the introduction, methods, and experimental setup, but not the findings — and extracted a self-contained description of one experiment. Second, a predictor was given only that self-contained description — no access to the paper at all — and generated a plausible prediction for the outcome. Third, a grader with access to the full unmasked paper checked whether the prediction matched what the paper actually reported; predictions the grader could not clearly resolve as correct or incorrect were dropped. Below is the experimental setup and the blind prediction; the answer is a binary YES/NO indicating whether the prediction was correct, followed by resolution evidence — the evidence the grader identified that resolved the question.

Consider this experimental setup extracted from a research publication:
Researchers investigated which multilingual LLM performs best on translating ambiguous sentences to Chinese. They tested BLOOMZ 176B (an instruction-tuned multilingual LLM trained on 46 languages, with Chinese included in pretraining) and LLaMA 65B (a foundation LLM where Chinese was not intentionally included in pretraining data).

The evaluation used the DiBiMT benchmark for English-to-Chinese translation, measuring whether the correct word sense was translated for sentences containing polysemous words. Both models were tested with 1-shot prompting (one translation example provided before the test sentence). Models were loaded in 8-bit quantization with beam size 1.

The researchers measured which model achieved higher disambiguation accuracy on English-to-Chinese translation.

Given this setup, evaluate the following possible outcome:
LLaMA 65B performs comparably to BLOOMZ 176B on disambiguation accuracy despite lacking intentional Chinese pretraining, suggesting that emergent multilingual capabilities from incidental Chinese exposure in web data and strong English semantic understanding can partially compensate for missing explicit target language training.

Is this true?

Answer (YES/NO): NO